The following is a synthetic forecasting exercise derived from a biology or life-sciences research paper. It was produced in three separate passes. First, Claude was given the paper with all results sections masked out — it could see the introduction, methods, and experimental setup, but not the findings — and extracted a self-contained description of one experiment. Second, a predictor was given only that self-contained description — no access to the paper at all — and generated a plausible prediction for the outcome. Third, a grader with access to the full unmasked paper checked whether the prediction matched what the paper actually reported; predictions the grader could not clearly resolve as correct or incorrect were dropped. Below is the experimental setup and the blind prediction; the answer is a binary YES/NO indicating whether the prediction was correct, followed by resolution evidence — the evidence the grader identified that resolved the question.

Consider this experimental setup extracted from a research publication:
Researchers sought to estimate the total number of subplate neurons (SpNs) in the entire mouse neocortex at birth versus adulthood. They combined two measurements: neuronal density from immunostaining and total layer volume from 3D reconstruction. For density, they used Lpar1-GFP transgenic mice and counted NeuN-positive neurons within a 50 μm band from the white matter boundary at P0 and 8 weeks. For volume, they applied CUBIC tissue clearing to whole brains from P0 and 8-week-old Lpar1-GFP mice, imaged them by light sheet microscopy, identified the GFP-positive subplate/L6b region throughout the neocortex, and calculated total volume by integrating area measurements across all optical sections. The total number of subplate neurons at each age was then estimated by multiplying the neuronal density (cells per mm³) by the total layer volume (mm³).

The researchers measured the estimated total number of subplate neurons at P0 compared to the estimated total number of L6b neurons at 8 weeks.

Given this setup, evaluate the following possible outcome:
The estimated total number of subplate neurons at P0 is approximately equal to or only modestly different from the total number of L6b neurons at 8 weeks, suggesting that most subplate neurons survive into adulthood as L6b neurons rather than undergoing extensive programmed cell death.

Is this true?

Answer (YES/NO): YES